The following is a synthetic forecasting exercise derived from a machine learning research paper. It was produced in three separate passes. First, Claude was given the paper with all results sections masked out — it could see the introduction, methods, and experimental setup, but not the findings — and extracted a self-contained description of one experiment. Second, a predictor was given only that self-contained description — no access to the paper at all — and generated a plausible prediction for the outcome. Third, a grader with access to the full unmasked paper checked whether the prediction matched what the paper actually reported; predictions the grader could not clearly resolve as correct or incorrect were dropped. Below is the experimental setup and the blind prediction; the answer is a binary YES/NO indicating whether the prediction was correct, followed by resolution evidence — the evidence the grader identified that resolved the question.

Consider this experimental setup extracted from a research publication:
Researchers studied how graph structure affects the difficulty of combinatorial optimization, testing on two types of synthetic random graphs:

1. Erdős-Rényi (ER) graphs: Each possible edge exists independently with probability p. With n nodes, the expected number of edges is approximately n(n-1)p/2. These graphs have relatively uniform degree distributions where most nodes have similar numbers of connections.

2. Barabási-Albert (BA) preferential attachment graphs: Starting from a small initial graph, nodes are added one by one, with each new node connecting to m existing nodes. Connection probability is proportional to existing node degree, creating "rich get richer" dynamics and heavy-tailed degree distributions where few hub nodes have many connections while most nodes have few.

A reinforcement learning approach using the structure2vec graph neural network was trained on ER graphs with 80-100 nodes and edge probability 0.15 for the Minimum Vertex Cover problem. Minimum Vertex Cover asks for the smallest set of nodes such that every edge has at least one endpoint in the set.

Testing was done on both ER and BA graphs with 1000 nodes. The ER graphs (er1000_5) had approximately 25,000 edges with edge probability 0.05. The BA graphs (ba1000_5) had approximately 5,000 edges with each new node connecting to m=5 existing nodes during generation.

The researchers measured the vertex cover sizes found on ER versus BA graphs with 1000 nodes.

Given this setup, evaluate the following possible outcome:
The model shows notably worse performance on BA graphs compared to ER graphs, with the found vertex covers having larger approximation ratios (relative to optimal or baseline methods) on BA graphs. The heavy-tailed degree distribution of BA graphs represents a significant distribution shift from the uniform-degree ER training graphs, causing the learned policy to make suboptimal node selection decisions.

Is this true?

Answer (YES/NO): YES